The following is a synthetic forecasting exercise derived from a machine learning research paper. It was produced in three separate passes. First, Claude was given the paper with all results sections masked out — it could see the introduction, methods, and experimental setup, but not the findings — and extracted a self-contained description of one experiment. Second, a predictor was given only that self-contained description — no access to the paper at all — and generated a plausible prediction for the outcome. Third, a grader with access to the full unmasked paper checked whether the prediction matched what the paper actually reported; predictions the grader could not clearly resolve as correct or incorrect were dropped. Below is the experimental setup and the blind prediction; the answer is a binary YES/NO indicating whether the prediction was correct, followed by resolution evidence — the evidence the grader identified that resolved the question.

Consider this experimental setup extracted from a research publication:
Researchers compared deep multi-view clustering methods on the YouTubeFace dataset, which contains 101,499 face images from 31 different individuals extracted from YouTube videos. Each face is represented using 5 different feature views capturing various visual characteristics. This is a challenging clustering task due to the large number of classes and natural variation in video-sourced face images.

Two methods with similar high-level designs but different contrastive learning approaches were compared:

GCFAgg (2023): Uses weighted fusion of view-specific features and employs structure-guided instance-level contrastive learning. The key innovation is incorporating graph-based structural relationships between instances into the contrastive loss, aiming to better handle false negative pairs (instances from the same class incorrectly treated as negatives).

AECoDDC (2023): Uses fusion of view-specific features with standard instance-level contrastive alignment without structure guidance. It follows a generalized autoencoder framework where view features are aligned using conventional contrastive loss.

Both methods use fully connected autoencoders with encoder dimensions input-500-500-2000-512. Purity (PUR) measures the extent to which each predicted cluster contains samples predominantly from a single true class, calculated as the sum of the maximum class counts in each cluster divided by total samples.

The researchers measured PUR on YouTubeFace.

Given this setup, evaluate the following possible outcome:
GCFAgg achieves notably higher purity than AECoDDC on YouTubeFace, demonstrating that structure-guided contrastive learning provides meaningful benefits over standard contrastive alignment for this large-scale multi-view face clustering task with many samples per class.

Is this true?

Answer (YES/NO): YES